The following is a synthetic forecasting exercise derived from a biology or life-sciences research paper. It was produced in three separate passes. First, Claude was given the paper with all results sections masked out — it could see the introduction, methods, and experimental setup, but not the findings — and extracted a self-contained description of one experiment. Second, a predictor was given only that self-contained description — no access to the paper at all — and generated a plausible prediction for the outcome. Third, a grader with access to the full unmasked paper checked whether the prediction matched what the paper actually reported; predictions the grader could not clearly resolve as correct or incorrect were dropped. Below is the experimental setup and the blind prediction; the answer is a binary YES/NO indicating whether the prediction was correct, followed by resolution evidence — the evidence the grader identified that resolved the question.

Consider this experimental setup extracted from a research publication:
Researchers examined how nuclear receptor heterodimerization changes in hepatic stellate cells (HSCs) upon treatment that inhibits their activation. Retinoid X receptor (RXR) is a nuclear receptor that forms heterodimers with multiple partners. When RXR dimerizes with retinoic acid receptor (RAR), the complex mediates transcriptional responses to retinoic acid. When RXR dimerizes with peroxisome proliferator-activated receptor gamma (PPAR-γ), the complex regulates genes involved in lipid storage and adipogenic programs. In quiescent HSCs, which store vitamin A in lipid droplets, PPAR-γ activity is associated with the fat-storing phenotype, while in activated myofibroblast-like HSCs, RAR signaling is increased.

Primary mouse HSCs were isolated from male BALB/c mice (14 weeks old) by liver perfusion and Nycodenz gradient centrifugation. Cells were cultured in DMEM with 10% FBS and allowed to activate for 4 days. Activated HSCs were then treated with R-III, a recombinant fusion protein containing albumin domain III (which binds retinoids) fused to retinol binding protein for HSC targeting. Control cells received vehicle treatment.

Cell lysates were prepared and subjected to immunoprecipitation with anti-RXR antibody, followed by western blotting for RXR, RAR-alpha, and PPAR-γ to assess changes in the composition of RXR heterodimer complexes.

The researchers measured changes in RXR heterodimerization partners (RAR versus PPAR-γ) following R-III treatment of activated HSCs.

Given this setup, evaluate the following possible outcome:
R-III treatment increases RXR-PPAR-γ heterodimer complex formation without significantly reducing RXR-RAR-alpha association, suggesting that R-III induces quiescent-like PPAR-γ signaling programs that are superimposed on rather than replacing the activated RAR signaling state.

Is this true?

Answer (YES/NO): NO